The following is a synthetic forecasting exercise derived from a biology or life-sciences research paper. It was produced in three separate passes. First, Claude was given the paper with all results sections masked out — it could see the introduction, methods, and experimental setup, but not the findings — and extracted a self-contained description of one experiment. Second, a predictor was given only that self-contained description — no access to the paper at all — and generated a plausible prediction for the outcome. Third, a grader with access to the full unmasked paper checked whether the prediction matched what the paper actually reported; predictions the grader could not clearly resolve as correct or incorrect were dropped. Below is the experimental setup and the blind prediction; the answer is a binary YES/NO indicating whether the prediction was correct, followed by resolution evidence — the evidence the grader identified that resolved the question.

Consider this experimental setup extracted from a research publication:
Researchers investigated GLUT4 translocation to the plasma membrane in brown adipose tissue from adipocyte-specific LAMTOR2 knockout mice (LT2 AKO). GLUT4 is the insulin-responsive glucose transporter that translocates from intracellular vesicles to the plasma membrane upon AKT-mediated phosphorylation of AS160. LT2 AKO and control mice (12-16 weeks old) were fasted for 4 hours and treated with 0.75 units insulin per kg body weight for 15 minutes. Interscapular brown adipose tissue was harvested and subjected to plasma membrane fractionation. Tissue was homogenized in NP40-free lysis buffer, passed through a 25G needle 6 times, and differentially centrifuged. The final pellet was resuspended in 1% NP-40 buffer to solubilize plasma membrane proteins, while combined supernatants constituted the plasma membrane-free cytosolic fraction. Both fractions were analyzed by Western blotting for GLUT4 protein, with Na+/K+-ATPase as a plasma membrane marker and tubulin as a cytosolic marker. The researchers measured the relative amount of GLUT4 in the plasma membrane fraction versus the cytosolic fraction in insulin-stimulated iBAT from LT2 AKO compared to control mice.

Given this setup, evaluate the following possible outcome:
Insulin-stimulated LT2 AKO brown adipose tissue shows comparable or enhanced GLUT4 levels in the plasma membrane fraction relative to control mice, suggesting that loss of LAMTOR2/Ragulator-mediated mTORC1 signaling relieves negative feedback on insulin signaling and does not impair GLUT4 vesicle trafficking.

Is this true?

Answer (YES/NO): YES